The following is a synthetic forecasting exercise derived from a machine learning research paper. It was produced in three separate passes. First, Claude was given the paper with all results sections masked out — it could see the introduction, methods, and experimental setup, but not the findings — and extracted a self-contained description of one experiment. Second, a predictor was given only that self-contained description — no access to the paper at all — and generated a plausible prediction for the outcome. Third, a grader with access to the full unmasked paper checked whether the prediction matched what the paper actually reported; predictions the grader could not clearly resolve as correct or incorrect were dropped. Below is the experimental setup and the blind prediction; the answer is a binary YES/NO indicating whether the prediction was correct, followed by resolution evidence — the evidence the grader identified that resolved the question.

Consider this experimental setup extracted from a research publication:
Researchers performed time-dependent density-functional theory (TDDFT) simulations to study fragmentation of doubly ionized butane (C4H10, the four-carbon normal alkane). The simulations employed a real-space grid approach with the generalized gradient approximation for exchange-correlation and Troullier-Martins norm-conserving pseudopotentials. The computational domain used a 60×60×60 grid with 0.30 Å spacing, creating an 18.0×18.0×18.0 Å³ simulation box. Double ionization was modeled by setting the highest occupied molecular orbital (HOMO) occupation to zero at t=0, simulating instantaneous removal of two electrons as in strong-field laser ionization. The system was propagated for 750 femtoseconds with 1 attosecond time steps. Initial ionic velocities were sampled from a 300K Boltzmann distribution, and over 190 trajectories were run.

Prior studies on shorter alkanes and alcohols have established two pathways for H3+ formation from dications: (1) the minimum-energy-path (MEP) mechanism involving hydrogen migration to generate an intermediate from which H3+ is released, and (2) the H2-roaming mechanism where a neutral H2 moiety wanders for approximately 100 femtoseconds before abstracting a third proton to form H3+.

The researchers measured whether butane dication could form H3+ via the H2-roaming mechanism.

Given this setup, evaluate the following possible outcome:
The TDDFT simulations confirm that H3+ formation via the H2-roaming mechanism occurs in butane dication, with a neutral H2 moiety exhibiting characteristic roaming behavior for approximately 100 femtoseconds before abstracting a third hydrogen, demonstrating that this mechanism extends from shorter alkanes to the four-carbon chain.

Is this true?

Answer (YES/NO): NO